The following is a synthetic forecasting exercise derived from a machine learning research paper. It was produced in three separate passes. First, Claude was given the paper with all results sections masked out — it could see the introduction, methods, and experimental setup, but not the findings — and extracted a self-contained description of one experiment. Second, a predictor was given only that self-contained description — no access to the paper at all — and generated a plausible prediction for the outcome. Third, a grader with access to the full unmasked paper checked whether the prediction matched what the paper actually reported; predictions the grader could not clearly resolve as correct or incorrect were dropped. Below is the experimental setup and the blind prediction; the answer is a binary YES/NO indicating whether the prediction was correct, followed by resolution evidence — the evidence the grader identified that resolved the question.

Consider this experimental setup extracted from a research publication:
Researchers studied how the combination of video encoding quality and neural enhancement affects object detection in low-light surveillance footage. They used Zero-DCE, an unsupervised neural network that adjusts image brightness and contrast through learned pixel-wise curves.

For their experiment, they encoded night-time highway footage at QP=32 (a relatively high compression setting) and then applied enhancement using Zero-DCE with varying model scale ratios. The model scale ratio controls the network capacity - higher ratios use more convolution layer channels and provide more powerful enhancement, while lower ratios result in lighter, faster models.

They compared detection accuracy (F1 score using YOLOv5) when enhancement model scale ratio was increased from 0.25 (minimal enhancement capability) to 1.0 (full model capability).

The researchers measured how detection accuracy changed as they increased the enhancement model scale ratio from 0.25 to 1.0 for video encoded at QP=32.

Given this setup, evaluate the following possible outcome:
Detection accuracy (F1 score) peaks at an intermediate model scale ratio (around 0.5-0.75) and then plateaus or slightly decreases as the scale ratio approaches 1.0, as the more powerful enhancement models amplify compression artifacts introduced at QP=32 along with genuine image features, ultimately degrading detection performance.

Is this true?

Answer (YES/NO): NO